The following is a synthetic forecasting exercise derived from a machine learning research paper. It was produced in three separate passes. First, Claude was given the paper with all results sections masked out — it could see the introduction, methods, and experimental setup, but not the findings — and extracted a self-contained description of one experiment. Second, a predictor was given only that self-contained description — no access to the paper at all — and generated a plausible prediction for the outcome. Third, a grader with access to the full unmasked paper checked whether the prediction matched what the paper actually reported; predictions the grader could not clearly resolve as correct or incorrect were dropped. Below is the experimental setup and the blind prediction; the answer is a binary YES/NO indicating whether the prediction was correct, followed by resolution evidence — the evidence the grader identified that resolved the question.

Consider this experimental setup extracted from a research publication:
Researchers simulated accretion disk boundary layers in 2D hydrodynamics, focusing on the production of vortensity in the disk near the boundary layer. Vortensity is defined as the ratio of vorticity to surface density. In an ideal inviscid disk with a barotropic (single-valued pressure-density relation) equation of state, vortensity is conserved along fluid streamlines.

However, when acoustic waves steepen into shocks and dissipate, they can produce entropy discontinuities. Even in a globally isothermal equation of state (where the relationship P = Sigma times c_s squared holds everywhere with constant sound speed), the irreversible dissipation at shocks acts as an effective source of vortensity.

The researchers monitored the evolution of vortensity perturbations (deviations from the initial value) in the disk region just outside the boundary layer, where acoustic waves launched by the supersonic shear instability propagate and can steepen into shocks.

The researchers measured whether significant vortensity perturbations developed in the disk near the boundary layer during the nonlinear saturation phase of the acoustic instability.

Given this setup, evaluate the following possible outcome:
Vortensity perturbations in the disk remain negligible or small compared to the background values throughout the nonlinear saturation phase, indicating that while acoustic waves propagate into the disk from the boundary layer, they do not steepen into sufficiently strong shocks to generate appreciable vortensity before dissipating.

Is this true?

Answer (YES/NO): NO